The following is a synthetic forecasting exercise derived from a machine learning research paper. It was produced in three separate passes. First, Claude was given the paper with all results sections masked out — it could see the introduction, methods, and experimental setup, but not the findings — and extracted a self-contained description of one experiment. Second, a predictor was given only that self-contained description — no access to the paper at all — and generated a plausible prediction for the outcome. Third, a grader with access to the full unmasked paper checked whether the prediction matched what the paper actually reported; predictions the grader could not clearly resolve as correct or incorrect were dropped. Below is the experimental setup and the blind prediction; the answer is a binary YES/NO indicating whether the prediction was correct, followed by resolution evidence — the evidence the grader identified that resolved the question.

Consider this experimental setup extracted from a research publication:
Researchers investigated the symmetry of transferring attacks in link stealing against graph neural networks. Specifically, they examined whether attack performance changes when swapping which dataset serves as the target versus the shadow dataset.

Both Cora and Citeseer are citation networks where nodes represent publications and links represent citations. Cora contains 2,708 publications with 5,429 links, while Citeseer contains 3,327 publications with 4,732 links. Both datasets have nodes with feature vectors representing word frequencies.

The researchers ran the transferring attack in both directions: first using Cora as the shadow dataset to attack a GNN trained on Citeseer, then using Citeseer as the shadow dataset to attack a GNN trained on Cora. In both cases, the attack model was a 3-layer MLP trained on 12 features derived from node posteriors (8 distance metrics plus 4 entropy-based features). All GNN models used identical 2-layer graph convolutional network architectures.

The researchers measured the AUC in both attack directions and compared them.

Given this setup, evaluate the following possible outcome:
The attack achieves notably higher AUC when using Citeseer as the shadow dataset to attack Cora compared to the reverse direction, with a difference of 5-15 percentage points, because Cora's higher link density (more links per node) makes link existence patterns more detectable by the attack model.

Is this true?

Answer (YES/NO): NO